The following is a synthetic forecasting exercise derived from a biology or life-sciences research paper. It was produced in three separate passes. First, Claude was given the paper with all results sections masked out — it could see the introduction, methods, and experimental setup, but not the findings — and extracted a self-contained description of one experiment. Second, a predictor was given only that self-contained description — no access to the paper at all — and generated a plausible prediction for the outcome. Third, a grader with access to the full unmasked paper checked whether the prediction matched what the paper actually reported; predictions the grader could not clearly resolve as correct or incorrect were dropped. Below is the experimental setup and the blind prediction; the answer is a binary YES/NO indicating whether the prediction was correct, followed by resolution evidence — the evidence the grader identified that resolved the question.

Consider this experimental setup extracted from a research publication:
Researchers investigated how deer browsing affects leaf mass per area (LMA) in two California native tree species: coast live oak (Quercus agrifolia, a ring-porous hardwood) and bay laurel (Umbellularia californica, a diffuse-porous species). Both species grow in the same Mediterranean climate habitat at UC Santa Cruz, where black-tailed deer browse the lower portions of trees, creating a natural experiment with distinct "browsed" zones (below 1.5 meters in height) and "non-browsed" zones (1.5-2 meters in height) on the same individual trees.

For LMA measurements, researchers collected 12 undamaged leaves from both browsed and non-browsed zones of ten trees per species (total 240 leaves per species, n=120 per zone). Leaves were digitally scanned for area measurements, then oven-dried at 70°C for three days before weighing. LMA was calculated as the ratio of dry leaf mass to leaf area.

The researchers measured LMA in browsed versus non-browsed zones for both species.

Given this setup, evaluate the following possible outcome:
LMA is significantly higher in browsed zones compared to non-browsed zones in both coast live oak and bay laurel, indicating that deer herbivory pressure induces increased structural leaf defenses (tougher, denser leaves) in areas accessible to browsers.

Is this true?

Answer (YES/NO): NO